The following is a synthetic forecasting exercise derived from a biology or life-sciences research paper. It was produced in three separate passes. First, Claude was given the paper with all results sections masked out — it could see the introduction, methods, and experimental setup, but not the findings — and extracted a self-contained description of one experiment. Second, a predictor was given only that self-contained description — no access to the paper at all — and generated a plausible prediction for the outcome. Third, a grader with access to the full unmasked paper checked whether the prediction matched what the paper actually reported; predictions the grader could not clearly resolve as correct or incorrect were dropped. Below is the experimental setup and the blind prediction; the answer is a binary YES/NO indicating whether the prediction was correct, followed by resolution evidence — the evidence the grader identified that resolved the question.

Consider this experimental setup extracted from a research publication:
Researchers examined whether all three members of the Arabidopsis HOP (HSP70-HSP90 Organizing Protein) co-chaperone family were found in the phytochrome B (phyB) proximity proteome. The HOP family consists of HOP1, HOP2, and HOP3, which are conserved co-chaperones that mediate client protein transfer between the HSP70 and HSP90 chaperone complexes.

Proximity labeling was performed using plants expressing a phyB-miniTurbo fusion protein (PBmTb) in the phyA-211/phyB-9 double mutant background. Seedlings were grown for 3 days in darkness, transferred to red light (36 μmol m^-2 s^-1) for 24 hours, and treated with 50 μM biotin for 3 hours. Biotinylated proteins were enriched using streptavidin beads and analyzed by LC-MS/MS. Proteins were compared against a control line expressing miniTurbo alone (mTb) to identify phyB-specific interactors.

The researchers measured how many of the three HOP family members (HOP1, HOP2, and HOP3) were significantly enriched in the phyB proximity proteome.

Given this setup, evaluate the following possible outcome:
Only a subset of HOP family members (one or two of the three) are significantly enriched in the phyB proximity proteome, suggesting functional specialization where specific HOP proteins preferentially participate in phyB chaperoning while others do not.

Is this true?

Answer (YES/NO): NO